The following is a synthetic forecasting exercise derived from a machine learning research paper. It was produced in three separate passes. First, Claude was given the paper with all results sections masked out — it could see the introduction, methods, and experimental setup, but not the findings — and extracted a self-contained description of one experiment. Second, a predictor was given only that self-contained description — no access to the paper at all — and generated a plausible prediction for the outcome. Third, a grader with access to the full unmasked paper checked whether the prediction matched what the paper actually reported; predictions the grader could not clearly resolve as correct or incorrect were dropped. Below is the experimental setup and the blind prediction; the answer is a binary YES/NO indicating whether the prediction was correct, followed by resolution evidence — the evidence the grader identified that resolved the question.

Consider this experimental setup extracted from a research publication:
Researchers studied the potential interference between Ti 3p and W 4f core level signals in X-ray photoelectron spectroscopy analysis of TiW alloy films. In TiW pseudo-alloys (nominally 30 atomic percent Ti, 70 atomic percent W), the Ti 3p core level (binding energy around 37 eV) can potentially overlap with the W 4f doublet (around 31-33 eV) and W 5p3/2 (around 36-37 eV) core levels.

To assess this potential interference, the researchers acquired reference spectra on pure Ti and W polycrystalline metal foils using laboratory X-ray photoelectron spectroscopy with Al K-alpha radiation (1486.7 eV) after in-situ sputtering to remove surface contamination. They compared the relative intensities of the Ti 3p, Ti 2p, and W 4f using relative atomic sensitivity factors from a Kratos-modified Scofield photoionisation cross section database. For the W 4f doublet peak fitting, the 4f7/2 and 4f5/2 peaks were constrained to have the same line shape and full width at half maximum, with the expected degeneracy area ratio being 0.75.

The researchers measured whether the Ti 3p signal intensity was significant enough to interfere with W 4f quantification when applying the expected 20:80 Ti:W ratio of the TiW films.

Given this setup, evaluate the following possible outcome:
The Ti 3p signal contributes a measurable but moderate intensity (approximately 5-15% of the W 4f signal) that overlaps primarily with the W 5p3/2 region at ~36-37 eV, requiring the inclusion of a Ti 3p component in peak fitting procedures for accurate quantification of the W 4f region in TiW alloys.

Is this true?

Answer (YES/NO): NO